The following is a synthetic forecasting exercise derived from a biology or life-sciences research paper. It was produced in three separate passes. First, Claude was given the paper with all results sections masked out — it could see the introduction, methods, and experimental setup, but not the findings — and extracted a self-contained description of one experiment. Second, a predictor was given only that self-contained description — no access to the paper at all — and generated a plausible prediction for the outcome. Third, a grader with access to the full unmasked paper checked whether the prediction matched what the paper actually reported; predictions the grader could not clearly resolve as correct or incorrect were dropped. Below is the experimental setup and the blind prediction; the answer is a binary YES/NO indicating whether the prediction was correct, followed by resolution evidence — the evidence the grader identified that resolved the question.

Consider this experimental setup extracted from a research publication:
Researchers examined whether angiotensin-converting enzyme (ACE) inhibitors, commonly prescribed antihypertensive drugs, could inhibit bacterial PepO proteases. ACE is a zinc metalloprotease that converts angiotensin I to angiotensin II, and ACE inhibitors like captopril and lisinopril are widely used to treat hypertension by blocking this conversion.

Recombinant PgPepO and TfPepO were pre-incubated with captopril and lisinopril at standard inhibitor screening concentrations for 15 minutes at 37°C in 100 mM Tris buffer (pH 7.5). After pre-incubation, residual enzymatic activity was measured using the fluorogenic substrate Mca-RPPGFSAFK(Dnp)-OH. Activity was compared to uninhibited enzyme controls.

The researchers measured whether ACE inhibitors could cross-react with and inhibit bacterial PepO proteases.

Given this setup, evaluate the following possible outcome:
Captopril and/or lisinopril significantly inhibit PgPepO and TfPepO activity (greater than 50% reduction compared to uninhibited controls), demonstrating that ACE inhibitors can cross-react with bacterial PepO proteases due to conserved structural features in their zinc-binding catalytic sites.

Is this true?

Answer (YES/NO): NO